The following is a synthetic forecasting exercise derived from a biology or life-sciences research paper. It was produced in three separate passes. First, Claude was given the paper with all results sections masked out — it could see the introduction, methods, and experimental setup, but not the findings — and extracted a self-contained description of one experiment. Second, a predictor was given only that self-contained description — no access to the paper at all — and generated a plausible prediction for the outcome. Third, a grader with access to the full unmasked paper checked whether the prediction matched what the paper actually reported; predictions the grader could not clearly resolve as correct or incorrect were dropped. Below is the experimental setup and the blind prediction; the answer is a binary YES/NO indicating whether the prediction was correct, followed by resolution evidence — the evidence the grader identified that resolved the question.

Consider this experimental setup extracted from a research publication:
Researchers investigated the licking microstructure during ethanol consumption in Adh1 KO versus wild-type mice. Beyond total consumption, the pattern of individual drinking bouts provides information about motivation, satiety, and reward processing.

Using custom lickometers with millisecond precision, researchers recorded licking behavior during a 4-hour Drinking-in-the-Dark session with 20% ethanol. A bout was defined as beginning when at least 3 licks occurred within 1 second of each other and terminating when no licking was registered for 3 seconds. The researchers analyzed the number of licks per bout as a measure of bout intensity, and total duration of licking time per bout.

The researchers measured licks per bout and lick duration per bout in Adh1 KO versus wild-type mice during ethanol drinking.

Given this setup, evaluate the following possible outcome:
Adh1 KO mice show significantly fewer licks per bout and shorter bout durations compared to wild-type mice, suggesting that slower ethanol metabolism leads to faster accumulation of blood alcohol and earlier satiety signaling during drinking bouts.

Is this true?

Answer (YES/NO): NO